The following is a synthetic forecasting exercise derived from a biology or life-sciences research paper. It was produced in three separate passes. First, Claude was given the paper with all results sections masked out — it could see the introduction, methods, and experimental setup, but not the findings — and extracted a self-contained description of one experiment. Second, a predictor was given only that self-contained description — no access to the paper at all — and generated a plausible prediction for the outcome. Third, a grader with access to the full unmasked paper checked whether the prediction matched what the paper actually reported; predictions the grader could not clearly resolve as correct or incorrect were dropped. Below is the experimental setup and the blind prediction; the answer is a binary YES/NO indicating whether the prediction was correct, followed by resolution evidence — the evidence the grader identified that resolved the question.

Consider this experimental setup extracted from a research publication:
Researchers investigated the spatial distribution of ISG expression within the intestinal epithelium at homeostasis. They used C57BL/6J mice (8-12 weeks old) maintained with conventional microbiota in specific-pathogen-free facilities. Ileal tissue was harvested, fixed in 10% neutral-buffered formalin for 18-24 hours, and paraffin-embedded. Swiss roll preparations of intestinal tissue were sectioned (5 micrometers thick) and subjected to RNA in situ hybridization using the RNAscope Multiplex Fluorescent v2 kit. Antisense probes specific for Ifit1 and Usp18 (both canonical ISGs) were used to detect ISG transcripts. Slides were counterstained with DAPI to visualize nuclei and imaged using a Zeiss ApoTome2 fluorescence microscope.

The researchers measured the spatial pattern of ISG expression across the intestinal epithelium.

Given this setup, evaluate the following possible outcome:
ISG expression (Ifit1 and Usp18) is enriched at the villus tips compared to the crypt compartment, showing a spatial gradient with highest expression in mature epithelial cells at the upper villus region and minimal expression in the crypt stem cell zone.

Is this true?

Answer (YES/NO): NO